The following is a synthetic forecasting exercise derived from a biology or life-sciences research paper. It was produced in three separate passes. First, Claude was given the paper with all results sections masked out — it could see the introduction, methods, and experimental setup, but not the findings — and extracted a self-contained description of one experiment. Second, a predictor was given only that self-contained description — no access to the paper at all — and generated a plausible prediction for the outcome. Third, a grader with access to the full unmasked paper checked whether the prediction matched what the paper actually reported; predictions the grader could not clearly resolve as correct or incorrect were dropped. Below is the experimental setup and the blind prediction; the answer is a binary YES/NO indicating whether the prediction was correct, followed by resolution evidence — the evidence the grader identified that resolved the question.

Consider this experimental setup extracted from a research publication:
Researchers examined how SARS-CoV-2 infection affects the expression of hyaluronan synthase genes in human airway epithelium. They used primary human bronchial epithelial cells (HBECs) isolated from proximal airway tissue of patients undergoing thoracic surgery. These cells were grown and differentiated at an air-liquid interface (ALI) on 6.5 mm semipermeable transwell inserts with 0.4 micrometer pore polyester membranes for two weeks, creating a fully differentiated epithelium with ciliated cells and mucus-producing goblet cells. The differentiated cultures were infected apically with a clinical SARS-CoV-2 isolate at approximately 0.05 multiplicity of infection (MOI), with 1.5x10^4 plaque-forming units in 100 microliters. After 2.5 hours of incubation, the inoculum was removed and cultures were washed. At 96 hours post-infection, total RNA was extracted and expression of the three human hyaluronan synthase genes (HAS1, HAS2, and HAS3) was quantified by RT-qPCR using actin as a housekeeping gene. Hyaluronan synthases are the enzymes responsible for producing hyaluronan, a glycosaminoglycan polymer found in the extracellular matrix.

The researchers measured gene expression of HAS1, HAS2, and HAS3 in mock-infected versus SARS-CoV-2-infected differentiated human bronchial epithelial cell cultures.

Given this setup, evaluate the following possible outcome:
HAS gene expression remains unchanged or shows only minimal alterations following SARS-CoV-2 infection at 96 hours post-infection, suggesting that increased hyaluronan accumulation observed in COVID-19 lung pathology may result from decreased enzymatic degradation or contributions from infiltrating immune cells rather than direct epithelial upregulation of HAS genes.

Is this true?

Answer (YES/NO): NO